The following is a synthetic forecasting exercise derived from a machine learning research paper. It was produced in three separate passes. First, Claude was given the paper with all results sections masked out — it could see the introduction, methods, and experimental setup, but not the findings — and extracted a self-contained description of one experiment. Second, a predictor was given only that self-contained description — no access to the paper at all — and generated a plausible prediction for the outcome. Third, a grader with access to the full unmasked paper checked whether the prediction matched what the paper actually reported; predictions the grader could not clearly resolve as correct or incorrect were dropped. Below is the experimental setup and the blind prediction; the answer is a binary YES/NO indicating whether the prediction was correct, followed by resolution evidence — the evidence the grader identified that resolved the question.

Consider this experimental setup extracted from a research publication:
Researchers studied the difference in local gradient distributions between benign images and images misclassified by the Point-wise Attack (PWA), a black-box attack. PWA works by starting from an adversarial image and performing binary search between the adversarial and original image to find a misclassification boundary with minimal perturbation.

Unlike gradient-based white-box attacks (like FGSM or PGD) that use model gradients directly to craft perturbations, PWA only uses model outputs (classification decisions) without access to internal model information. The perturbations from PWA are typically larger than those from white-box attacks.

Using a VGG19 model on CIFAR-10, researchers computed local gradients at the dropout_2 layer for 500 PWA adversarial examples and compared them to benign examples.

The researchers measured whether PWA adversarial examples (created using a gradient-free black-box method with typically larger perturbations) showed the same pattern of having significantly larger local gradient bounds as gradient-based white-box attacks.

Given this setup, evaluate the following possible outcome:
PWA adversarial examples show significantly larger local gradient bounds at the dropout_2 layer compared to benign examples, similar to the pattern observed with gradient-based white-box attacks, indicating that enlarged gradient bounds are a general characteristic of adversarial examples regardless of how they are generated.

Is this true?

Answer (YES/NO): YES